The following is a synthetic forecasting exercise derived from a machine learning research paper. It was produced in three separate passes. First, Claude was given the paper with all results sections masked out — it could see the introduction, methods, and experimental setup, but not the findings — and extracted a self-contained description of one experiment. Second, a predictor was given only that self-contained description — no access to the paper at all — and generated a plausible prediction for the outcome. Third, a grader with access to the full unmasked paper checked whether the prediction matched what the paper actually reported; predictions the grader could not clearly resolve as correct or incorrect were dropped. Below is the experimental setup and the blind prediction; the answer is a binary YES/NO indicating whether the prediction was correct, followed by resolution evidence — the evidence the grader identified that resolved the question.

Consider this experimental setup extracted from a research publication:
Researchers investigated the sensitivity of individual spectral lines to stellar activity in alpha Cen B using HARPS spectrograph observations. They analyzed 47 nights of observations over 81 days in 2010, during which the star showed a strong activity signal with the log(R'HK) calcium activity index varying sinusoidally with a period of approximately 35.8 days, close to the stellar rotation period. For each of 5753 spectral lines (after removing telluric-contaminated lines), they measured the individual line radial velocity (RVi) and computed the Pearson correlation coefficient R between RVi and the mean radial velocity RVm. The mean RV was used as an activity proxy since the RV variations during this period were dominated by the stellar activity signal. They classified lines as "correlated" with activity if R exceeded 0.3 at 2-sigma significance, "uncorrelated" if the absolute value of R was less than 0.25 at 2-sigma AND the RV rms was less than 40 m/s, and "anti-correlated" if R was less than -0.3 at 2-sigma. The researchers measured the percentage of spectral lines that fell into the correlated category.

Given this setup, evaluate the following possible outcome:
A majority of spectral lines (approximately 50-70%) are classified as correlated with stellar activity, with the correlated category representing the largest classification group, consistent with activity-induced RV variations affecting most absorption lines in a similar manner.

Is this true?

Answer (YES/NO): NO